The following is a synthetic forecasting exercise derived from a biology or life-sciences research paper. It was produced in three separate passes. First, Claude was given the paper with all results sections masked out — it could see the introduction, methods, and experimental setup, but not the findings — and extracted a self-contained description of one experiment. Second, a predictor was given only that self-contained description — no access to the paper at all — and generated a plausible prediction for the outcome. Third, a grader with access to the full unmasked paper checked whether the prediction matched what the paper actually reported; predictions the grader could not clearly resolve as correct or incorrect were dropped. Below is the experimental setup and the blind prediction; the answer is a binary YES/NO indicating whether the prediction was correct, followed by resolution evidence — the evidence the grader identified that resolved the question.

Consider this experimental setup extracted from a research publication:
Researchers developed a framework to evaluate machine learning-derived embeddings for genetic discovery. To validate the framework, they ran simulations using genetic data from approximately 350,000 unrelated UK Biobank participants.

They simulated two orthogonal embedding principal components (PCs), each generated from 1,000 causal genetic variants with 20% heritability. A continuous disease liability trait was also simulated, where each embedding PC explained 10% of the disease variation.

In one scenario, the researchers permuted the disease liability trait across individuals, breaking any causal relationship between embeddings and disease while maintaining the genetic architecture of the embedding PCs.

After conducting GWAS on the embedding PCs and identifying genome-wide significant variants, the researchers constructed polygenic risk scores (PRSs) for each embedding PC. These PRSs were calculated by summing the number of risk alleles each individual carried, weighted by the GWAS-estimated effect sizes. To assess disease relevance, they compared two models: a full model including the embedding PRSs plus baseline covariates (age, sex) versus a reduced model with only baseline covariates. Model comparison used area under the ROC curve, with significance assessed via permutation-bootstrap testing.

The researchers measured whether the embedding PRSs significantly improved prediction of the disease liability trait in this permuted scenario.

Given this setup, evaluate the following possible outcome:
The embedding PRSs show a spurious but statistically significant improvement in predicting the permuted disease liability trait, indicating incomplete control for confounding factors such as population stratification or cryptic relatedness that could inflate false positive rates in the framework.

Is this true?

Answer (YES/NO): NO